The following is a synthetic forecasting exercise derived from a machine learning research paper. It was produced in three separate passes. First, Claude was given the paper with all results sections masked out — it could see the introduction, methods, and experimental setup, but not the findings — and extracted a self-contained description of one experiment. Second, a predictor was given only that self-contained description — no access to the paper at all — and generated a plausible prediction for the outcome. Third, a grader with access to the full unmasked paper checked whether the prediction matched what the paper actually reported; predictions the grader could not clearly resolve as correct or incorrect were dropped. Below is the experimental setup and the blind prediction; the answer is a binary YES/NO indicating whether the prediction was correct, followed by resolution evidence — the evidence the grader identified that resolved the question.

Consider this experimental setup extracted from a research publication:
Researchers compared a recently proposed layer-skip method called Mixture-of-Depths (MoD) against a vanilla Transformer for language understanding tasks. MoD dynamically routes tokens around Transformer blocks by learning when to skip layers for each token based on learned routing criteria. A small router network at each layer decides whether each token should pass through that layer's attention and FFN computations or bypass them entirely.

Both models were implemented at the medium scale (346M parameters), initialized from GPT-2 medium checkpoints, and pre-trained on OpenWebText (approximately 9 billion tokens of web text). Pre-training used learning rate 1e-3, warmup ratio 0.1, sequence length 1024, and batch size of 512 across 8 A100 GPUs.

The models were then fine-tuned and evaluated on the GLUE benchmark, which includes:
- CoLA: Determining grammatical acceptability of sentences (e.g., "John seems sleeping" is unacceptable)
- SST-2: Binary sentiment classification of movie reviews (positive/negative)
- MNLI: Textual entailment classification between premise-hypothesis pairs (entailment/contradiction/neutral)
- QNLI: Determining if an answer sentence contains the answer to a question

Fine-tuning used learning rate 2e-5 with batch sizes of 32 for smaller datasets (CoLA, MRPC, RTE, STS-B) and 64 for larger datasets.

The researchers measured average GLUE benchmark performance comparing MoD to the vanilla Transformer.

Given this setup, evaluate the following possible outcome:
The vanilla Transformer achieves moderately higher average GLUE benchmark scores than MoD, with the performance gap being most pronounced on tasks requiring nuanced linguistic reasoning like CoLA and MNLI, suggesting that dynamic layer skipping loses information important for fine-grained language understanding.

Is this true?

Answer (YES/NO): NO